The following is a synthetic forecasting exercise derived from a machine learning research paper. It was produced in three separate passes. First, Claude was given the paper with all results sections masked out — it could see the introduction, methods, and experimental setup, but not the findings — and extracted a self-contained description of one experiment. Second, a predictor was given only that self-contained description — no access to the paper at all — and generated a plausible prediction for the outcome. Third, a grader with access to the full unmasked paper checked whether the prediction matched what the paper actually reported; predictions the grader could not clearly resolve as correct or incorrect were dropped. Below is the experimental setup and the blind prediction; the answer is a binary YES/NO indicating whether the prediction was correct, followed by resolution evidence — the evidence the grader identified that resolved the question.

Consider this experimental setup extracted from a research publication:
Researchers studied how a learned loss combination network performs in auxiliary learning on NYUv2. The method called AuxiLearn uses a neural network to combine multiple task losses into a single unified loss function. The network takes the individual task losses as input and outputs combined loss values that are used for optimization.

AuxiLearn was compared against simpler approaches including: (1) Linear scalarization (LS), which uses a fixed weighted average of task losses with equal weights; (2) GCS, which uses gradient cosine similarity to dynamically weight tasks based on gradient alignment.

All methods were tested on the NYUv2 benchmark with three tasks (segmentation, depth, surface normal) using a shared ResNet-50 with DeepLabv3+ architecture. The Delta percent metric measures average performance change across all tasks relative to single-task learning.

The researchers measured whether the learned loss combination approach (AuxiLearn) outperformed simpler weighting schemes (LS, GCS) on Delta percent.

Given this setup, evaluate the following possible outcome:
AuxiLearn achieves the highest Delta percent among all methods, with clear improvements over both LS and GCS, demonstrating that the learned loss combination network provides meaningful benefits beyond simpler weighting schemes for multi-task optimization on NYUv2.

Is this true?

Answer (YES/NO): NO